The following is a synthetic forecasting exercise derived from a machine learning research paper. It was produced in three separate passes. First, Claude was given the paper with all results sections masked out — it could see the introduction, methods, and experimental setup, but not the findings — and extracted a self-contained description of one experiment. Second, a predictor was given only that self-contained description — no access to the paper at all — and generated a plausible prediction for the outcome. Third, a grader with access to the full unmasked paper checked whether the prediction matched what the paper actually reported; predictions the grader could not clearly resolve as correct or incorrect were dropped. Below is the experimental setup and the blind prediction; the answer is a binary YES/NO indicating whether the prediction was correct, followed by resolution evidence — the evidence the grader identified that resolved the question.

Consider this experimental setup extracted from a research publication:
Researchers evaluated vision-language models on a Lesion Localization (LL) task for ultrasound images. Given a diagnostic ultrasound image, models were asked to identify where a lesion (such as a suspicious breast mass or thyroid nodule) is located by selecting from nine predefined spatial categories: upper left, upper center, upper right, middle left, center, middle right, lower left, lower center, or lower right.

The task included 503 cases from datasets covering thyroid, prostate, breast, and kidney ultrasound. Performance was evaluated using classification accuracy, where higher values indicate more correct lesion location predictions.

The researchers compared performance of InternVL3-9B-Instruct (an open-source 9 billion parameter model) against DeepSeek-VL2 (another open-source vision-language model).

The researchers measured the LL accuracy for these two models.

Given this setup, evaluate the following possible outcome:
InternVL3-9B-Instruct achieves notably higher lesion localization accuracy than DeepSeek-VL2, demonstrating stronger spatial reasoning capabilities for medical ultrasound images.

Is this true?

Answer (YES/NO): NO